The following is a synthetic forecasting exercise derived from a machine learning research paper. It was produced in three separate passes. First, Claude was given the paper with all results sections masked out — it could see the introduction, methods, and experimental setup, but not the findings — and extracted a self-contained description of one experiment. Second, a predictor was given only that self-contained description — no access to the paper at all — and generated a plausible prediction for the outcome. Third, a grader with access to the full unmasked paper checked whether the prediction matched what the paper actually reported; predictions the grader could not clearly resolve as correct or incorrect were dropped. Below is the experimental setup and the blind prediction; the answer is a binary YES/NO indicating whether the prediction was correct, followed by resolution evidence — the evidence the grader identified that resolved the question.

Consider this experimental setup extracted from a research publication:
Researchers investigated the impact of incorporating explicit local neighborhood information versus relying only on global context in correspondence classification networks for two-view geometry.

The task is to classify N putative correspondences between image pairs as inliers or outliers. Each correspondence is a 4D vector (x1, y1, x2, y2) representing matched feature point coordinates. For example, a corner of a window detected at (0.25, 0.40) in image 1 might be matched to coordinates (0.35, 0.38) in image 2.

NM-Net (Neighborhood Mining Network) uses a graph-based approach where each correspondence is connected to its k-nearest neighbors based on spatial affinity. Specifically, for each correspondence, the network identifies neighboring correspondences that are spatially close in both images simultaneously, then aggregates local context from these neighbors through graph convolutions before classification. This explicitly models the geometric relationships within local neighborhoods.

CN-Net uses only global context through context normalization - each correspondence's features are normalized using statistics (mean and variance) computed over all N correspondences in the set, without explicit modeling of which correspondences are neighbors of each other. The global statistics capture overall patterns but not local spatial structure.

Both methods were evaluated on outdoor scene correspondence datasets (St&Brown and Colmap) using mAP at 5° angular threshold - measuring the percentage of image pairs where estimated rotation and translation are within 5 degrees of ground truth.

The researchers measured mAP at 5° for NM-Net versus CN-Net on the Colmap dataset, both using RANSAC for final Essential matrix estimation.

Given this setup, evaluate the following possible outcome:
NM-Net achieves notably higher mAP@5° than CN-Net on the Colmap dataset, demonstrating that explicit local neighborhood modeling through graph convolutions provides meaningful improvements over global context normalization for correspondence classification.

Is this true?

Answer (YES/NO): YES